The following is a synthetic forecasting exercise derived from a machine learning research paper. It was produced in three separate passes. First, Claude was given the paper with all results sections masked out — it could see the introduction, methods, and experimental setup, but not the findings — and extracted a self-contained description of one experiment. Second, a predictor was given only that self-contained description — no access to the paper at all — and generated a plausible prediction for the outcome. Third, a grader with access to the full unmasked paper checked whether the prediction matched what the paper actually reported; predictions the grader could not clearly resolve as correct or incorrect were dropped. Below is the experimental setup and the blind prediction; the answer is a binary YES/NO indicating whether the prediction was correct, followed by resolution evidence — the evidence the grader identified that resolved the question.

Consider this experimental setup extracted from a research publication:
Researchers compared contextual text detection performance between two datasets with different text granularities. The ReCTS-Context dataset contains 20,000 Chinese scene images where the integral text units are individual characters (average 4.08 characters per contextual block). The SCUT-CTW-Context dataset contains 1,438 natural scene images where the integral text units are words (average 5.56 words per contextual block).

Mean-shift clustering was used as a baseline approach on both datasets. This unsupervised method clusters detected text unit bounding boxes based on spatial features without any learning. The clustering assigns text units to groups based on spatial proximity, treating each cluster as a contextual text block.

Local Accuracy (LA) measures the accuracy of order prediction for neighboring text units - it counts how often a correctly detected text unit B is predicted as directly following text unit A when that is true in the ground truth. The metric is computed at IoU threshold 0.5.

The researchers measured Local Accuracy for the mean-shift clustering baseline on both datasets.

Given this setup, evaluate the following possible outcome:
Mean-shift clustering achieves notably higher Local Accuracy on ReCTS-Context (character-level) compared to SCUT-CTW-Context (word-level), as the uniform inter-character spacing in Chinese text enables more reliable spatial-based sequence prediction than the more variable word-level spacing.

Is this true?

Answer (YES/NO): YES